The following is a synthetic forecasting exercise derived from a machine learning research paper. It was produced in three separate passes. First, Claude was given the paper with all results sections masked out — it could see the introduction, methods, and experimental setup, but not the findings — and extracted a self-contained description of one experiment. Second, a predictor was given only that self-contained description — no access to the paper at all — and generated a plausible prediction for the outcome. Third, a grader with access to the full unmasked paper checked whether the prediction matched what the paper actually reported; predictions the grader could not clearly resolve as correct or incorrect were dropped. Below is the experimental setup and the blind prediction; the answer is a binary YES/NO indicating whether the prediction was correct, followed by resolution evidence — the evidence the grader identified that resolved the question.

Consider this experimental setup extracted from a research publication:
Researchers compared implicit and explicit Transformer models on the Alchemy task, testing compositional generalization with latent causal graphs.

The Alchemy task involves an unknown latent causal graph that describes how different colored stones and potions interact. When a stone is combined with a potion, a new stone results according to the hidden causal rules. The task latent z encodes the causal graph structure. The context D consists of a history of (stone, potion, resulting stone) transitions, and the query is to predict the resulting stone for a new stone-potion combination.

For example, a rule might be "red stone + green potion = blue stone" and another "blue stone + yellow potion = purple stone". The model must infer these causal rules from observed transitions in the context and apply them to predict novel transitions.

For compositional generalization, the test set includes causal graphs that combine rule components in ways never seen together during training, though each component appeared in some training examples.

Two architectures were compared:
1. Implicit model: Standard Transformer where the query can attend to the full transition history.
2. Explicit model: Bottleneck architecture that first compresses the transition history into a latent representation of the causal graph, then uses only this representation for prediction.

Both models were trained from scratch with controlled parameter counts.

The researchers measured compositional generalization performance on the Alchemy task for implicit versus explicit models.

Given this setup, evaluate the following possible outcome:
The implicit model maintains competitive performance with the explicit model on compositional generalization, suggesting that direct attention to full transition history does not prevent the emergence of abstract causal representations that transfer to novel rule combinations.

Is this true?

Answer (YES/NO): YES